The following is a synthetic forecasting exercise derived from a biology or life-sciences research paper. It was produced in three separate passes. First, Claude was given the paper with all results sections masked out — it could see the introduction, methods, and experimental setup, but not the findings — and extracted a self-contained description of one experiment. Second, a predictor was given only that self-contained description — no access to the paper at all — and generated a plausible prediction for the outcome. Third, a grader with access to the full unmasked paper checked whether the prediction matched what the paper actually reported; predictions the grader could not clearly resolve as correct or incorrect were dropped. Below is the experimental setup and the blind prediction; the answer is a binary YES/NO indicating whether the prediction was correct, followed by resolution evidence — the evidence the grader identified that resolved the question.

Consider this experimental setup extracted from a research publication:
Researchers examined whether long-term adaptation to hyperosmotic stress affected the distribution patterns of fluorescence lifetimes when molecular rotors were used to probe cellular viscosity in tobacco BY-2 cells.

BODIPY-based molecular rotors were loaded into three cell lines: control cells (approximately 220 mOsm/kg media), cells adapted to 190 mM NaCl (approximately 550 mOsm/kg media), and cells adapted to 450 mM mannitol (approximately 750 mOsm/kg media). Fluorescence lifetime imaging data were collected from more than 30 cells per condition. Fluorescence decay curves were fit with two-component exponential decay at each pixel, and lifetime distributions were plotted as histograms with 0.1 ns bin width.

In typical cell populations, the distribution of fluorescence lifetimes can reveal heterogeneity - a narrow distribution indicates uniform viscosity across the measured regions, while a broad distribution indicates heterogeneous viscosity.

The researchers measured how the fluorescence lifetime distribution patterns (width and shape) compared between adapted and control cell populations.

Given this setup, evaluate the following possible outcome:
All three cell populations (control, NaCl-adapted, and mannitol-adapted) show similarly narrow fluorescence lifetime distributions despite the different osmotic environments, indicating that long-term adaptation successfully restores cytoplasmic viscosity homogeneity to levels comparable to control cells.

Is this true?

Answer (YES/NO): NO